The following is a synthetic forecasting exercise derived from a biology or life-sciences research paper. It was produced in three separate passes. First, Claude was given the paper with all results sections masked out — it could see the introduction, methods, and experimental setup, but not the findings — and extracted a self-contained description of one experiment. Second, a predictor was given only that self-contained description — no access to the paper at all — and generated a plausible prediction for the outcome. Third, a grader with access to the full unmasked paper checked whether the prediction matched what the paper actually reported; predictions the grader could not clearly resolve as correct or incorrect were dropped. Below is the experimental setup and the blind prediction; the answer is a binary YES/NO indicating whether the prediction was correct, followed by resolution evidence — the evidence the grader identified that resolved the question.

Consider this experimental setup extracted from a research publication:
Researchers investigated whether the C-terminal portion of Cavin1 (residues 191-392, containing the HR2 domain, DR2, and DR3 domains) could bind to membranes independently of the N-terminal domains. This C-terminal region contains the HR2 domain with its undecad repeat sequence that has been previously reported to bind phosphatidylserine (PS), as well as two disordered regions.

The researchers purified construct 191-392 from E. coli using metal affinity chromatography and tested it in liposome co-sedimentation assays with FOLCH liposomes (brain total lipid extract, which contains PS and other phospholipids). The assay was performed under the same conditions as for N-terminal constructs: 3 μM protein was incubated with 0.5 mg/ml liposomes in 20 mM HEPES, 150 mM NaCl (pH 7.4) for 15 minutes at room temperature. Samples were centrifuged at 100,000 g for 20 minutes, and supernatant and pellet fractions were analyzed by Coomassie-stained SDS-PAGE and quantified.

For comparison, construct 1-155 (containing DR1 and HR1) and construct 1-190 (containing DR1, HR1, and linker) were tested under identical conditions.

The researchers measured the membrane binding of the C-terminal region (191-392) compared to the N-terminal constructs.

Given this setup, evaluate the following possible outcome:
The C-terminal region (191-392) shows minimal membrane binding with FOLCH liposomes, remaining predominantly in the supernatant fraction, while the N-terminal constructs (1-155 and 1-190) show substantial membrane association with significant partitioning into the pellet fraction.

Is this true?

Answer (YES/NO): YES